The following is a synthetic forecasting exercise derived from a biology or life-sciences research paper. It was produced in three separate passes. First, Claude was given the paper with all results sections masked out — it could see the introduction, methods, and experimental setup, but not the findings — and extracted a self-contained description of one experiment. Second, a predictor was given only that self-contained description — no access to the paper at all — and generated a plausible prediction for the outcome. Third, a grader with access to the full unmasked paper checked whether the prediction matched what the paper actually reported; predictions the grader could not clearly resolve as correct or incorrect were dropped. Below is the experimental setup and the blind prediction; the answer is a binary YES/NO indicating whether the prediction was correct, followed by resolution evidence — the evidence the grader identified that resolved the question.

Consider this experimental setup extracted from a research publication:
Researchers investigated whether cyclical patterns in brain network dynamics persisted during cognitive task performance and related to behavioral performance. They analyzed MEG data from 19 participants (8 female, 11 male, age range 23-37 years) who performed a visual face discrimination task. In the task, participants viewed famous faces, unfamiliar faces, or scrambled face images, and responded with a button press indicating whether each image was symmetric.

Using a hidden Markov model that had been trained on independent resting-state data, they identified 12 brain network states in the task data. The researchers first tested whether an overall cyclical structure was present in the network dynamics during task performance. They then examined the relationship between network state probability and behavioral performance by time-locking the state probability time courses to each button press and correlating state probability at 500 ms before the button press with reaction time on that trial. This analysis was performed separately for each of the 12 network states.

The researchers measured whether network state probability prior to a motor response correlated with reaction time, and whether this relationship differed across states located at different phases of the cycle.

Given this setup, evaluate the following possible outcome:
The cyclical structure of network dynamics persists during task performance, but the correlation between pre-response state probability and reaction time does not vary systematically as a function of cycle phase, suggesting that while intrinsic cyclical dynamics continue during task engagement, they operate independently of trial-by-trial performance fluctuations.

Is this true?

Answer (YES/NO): NO